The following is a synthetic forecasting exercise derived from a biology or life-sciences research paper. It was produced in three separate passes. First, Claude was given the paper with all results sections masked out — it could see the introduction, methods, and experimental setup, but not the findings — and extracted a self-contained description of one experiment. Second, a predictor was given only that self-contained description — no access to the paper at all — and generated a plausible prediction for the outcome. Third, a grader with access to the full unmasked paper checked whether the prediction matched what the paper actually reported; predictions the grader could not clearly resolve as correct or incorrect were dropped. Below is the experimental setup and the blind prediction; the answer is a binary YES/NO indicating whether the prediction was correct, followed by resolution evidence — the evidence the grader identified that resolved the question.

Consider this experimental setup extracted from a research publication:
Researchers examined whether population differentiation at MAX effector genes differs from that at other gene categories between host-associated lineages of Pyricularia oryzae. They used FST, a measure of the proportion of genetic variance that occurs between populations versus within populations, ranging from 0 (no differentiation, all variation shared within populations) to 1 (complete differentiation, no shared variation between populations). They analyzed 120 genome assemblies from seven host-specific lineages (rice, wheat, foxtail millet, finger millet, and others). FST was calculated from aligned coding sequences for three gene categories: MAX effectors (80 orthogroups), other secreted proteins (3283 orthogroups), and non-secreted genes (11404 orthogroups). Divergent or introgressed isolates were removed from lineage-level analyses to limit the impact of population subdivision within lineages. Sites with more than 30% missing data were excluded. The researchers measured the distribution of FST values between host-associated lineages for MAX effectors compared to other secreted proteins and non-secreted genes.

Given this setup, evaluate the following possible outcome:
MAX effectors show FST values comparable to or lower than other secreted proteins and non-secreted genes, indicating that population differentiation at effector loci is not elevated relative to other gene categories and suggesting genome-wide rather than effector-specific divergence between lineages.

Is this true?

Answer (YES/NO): NO